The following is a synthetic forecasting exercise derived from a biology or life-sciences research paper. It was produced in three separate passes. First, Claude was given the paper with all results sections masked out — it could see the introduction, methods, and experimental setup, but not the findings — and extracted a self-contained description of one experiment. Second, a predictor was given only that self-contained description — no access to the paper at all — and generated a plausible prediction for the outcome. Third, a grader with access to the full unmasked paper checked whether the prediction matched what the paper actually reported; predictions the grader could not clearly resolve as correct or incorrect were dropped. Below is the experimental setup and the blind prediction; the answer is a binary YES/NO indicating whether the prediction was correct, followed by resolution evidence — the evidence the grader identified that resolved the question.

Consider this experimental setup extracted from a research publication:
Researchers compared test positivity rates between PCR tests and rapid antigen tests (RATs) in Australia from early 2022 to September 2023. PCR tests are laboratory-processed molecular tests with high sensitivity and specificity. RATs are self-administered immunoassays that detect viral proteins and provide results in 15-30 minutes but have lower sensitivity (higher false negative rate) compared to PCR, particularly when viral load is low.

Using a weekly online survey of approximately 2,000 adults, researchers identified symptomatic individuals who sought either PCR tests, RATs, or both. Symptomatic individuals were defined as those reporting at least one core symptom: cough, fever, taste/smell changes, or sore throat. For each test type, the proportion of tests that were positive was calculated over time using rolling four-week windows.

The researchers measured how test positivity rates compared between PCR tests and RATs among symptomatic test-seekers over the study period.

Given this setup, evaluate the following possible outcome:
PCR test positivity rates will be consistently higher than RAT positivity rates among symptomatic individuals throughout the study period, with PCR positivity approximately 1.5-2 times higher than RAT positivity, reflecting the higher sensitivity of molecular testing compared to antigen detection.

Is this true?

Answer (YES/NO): YES